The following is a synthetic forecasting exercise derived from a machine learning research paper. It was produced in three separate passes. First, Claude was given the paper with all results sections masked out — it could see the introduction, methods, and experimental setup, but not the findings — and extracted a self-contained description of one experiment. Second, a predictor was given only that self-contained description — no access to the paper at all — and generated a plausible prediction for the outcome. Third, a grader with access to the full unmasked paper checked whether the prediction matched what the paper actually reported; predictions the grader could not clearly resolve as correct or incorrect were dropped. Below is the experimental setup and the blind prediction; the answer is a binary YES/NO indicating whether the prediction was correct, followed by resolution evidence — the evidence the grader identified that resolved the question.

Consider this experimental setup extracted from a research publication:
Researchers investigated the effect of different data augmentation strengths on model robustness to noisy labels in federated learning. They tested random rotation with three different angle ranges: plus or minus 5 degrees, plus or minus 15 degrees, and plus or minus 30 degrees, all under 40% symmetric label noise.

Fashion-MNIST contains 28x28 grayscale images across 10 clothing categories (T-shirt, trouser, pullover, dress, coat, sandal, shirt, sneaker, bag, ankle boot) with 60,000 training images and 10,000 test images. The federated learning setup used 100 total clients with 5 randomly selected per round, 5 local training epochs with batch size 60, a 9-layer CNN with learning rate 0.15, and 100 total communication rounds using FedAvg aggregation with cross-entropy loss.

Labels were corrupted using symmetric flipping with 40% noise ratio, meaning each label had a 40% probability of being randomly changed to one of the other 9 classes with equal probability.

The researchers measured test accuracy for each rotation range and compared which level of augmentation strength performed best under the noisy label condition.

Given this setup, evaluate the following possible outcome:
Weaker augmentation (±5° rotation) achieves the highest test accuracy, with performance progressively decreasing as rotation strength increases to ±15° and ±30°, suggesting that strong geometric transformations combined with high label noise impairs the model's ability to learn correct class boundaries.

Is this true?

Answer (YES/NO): NO